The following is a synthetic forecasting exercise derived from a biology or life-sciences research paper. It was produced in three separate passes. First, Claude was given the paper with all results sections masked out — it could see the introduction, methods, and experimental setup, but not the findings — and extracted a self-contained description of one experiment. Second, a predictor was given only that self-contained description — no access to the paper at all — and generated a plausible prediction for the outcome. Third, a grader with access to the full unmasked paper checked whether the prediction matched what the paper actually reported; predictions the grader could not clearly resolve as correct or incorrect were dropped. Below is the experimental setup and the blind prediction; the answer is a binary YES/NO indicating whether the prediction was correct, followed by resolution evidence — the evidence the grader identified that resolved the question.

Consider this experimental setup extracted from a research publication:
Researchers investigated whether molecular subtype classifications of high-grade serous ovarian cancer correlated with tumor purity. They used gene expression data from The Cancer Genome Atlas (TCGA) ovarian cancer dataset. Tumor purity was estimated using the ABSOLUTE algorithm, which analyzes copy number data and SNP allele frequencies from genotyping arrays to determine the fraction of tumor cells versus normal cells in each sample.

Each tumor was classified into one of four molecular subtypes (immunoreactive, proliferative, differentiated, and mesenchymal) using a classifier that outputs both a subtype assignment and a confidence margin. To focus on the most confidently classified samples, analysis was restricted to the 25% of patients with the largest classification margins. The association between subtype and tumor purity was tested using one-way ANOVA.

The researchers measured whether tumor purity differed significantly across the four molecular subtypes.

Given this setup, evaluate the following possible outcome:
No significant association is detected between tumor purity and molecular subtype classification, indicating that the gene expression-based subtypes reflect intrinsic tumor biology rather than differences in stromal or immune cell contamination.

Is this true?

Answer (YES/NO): NO